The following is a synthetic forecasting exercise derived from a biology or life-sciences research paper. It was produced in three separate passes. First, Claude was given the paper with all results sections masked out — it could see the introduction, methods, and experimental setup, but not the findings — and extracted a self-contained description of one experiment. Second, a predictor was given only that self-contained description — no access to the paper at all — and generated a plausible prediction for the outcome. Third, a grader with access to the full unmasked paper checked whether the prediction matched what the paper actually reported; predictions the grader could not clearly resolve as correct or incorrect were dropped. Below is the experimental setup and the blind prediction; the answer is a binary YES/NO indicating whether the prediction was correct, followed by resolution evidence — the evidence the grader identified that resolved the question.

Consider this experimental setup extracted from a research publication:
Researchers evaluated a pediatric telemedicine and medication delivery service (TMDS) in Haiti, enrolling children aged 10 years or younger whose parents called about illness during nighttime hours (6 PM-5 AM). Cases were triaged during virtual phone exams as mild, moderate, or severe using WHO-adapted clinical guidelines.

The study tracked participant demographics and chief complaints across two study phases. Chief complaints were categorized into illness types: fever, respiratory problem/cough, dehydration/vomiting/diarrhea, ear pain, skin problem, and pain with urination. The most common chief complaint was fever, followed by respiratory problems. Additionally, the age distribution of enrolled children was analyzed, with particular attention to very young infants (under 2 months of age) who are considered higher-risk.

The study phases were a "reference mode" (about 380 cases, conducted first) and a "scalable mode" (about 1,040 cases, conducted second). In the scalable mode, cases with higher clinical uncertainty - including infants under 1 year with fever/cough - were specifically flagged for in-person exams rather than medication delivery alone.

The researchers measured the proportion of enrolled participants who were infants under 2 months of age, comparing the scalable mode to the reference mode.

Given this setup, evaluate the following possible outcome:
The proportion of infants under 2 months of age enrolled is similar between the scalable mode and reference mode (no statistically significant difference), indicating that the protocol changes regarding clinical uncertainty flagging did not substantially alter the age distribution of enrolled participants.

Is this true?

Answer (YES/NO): NO